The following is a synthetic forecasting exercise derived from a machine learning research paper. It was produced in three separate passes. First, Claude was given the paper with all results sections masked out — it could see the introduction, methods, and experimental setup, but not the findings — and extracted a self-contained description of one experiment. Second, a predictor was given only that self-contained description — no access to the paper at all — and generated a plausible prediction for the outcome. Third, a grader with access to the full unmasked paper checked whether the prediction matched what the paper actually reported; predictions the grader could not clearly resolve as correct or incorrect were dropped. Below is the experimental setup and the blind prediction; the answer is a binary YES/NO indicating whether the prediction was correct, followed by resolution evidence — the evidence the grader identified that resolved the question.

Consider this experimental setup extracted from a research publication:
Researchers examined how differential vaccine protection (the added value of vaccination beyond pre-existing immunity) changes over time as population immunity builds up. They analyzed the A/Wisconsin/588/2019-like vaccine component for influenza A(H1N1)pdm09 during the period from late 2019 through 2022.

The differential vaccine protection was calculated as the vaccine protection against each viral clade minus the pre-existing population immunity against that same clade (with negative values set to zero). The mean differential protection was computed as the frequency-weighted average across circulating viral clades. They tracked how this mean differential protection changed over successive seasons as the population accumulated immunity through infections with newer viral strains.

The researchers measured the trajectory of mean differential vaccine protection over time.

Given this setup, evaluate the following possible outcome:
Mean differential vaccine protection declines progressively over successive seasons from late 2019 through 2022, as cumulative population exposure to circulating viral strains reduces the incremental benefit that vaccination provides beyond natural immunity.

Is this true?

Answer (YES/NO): YES